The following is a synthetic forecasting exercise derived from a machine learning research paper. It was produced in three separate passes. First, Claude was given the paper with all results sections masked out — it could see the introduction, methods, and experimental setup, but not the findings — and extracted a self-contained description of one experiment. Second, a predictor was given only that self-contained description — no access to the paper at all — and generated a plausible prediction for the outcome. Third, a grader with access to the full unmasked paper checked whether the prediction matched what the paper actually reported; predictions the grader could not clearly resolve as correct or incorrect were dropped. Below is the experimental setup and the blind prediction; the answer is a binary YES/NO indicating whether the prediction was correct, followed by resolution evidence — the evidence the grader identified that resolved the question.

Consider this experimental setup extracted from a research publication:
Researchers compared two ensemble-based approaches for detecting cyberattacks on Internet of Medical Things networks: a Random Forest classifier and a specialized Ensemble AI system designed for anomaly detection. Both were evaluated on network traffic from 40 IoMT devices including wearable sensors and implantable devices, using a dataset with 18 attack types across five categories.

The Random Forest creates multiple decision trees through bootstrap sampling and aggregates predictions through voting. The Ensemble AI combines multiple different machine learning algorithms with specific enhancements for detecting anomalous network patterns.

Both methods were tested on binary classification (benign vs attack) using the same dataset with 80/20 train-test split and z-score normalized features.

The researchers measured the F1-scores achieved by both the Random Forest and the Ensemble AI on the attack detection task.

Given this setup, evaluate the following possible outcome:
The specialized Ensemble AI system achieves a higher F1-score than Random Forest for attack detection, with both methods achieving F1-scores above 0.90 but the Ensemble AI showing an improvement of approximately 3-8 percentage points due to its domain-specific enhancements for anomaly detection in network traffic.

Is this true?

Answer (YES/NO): NO